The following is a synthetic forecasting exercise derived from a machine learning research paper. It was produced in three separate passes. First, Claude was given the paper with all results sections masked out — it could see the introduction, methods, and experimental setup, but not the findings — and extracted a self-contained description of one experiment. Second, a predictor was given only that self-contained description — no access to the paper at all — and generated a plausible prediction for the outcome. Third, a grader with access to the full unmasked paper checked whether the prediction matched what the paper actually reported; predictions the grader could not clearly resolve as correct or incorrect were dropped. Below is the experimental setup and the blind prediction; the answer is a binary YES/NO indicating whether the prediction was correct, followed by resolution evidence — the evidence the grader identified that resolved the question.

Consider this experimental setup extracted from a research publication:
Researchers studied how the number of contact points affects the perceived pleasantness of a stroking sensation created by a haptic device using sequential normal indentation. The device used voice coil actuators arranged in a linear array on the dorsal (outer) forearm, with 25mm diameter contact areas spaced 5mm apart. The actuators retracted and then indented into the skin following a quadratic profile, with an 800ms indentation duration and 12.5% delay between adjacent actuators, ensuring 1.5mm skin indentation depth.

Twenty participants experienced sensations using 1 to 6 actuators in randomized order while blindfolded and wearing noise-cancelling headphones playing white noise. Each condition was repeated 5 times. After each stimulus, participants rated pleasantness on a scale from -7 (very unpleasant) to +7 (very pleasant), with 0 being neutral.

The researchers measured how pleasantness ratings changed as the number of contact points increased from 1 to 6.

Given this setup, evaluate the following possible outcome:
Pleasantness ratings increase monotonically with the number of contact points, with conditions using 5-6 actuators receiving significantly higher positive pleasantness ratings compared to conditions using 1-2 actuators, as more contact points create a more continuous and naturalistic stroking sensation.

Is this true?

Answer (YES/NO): NO